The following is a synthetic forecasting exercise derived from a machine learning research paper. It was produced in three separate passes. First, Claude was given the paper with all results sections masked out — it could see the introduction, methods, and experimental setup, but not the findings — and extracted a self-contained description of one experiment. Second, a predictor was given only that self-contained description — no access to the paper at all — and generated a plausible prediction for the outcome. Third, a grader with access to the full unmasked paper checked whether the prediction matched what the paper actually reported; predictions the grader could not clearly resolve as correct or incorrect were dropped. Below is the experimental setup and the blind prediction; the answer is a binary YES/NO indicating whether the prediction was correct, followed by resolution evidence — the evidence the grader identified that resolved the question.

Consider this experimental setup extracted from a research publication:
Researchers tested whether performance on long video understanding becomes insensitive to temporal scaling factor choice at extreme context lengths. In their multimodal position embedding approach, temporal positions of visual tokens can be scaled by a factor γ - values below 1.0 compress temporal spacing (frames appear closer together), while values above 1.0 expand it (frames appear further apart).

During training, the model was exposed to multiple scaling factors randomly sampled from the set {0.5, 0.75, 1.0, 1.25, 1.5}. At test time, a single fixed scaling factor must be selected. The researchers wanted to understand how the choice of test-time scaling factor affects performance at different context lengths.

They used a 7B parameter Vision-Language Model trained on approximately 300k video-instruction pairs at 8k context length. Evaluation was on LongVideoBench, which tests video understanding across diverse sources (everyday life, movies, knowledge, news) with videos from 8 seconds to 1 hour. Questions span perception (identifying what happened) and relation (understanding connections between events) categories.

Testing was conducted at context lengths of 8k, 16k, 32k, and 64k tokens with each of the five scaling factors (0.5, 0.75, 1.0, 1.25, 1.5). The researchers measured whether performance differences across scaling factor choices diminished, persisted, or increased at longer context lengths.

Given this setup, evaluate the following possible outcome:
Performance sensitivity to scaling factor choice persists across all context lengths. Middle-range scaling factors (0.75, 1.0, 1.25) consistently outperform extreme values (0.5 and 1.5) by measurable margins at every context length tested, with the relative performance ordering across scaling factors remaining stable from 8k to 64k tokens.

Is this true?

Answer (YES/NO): NO